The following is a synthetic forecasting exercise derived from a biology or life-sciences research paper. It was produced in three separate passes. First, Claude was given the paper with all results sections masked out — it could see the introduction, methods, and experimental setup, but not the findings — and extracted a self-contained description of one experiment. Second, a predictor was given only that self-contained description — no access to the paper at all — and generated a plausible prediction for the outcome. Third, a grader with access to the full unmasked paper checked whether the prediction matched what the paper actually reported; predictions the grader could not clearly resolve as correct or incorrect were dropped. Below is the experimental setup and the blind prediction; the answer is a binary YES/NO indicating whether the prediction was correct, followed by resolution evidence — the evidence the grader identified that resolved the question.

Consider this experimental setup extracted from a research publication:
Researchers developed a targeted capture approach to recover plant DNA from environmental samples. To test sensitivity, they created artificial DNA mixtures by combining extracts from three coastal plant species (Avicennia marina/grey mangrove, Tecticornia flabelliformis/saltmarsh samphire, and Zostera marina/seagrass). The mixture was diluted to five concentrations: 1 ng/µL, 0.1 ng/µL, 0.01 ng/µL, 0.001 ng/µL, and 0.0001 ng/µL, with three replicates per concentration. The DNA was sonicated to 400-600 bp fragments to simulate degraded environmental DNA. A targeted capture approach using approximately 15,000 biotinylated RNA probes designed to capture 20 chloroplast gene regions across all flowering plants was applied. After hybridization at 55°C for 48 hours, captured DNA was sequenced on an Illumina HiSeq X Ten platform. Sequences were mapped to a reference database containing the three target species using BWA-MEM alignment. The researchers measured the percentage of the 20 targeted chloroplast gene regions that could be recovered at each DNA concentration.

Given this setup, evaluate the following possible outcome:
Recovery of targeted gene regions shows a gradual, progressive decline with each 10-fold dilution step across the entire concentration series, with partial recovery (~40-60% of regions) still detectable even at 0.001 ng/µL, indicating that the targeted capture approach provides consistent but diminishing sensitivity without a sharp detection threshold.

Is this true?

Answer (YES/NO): NO